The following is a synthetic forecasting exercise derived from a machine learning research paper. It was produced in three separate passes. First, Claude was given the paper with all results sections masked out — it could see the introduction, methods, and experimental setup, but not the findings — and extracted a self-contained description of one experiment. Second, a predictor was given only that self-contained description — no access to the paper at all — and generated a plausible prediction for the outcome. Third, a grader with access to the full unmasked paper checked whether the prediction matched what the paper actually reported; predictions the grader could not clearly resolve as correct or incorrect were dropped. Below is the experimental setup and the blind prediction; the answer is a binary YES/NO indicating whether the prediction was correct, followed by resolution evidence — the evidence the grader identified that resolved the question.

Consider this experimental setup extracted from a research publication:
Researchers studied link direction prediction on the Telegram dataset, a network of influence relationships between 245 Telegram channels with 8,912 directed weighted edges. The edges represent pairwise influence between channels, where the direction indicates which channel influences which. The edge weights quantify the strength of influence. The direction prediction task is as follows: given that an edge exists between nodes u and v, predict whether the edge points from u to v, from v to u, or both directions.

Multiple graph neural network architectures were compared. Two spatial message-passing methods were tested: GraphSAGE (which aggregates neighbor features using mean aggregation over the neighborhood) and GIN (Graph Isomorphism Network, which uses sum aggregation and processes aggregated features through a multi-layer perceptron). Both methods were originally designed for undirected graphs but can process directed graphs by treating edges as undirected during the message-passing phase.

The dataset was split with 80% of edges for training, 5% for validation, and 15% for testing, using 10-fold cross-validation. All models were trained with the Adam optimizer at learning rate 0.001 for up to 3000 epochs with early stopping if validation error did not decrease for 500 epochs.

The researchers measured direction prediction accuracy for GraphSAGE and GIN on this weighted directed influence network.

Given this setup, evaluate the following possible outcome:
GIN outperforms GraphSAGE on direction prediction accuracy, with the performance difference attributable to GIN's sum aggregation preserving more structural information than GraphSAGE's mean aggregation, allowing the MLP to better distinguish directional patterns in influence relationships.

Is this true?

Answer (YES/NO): NO